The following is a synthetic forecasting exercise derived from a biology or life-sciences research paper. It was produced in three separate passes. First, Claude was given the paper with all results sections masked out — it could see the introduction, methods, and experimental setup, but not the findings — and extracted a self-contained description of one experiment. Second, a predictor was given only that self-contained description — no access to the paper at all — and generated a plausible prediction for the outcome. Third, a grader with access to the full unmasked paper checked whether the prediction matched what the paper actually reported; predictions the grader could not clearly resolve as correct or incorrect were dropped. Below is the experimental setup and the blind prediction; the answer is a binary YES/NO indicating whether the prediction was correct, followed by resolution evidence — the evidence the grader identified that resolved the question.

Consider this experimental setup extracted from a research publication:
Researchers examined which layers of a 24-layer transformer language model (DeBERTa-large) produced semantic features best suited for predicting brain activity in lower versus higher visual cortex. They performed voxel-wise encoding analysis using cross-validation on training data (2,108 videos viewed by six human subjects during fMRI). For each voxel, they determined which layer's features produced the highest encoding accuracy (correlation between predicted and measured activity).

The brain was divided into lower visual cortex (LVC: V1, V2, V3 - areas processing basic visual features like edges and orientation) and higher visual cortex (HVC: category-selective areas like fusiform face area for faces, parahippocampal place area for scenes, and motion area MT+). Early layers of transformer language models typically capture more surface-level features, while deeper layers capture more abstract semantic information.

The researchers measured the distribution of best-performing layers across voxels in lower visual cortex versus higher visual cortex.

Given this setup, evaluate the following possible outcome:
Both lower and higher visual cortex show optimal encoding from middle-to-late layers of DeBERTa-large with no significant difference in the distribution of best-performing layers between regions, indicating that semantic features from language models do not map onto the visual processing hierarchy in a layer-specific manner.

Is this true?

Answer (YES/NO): NO